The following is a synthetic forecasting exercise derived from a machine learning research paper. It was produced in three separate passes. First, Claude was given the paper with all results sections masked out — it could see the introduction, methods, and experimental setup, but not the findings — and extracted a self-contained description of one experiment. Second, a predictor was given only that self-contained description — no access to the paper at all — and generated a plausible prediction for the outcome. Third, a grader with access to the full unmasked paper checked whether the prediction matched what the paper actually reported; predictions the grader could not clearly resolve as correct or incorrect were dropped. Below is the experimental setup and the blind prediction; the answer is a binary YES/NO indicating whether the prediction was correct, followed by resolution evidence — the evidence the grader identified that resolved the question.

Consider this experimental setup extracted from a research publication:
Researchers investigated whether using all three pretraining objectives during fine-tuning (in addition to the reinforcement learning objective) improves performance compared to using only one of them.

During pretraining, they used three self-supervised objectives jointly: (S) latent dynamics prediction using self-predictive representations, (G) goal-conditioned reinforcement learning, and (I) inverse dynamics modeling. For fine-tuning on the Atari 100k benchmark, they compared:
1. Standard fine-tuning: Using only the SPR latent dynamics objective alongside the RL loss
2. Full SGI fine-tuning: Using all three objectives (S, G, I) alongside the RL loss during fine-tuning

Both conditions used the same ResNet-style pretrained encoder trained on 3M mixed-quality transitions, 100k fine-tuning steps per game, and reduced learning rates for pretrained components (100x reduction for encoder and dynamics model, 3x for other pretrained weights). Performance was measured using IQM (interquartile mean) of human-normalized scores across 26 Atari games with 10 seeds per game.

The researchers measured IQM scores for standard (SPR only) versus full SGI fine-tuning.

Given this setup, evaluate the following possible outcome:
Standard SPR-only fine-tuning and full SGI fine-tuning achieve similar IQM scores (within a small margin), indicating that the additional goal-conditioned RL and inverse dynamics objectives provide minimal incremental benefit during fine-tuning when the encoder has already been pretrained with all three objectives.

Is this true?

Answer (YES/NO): YES